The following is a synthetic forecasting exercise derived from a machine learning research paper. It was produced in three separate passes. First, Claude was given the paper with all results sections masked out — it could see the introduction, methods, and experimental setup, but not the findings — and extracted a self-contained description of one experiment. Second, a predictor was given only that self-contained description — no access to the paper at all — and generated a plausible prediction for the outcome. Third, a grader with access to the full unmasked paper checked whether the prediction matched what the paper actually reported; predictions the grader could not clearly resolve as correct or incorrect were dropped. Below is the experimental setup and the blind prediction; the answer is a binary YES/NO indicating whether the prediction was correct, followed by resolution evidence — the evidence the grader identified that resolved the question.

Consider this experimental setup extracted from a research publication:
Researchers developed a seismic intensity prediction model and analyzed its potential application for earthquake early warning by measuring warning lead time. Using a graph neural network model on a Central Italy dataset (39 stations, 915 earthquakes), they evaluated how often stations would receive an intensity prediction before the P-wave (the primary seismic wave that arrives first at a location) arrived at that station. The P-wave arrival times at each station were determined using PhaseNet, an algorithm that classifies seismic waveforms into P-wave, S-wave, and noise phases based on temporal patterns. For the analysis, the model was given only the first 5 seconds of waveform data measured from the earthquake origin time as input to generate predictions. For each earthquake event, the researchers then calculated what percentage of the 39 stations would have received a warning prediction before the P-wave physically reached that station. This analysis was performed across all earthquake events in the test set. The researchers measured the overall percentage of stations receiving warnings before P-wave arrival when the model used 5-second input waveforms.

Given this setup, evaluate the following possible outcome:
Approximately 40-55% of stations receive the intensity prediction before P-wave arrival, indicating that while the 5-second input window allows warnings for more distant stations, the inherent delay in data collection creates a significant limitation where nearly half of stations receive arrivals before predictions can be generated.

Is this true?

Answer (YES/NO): NO